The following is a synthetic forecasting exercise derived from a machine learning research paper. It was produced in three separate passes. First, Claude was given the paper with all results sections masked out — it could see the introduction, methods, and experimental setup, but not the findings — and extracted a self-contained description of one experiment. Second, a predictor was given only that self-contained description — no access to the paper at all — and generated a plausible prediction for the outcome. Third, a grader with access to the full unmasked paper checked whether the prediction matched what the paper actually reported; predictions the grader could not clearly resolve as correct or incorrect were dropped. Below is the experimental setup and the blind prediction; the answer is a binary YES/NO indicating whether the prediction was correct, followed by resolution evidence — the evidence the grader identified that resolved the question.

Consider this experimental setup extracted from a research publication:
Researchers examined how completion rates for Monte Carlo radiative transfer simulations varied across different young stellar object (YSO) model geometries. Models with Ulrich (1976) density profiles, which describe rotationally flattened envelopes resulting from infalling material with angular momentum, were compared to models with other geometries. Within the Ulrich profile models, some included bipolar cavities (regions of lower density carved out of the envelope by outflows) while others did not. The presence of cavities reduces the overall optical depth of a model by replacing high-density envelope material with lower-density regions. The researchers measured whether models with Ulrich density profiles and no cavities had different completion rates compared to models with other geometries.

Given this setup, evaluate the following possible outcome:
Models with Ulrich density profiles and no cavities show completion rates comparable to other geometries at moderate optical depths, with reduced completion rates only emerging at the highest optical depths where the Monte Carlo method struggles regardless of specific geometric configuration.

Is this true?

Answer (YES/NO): NO